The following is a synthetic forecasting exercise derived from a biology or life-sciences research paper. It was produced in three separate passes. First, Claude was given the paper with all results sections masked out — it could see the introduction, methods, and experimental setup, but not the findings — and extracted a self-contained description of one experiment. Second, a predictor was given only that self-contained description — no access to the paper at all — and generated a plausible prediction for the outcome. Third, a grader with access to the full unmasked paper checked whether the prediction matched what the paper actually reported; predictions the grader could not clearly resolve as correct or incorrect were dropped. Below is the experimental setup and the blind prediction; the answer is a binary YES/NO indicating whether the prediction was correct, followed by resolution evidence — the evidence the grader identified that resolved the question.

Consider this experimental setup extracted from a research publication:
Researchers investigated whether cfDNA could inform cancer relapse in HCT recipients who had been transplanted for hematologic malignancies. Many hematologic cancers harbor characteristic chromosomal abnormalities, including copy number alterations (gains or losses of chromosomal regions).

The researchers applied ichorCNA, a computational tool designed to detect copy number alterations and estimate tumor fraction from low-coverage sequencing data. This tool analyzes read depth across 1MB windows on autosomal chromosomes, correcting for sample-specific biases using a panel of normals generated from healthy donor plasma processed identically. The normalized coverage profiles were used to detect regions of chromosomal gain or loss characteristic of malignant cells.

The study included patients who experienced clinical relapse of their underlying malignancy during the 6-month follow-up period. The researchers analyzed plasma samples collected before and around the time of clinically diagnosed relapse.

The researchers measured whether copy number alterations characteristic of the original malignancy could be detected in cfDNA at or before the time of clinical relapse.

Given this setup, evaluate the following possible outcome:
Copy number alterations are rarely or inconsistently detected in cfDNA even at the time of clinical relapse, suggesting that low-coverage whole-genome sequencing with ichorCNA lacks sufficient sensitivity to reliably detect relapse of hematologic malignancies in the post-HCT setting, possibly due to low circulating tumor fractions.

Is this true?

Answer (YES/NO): NO